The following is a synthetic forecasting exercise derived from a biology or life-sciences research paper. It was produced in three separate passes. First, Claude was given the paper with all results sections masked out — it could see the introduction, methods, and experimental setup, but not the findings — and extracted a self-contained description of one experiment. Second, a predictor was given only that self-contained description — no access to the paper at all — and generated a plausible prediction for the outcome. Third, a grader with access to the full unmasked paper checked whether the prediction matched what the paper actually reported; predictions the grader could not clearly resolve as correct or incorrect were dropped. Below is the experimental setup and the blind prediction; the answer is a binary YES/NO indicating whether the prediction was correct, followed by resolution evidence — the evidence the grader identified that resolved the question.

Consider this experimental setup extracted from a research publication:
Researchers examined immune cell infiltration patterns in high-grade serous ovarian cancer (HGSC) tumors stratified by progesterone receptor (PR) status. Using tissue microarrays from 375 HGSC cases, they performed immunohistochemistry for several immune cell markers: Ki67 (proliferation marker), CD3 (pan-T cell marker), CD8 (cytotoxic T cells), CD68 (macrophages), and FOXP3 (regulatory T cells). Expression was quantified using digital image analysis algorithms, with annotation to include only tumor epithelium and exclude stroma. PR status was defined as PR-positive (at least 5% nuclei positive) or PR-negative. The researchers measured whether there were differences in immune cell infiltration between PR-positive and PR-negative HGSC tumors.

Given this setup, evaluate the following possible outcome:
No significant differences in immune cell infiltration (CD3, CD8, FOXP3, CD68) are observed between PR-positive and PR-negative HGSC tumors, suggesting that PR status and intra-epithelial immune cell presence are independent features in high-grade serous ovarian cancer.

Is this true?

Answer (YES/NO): YES